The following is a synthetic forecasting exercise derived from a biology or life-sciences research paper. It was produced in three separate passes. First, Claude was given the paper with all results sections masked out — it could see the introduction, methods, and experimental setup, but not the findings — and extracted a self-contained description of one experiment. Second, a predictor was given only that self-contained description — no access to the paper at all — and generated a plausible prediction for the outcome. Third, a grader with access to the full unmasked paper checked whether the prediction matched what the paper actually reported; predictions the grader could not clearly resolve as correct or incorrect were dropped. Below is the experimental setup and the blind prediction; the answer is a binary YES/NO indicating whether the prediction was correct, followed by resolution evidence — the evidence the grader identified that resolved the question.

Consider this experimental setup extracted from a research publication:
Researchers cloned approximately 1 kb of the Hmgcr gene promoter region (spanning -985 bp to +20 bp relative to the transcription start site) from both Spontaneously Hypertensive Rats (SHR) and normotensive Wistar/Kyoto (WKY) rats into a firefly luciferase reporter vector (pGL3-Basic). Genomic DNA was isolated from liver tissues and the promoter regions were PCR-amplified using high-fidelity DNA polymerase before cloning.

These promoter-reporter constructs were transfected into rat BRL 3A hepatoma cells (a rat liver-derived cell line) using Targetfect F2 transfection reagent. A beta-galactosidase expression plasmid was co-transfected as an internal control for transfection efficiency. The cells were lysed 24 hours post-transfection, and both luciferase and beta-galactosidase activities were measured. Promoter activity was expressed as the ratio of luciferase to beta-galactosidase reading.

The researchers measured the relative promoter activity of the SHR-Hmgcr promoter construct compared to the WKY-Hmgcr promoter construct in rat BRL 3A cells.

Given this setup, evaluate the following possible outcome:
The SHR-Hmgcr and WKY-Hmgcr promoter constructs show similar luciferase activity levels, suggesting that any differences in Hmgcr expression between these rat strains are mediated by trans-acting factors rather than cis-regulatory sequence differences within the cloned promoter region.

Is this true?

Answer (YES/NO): NO